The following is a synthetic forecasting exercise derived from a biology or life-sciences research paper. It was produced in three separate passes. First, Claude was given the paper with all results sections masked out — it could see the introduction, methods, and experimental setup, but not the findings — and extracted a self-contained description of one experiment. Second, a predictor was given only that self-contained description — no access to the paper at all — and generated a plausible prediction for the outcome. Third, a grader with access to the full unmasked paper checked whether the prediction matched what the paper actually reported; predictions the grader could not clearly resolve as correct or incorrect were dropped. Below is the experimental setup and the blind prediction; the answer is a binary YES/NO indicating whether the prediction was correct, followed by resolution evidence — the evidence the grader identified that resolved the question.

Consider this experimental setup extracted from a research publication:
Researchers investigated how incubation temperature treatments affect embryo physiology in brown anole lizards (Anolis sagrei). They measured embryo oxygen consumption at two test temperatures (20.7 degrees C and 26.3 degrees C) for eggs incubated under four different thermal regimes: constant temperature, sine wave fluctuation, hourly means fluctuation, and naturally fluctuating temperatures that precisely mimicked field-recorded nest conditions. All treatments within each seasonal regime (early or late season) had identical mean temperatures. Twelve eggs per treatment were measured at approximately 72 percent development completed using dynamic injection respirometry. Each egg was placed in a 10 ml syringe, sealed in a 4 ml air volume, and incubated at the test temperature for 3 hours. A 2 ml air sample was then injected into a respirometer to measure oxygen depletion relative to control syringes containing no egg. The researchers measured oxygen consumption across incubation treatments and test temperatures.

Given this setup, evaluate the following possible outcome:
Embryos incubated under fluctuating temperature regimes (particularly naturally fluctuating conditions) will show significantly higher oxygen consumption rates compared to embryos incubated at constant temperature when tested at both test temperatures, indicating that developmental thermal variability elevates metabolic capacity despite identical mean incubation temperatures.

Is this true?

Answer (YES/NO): NO